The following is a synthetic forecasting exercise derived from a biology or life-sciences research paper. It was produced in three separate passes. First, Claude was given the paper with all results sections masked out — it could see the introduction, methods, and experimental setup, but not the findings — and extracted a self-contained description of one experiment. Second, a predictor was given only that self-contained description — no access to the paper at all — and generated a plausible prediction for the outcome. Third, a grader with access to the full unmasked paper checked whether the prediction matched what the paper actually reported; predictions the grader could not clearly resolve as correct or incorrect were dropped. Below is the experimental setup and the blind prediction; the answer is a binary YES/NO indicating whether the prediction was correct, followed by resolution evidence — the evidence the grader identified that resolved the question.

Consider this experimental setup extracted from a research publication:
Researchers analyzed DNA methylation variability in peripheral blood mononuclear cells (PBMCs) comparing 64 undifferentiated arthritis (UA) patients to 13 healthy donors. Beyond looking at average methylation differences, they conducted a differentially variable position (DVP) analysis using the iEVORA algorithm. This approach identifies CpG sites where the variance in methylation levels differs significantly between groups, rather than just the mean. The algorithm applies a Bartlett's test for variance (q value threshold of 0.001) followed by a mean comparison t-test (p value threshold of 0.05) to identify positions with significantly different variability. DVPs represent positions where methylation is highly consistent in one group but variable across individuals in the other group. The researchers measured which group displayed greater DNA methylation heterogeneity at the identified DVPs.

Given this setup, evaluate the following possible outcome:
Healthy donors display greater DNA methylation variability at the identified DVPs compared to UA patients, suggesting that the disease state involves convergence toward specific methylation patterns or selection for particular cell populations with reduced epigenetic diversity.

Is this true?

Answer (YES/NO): NO